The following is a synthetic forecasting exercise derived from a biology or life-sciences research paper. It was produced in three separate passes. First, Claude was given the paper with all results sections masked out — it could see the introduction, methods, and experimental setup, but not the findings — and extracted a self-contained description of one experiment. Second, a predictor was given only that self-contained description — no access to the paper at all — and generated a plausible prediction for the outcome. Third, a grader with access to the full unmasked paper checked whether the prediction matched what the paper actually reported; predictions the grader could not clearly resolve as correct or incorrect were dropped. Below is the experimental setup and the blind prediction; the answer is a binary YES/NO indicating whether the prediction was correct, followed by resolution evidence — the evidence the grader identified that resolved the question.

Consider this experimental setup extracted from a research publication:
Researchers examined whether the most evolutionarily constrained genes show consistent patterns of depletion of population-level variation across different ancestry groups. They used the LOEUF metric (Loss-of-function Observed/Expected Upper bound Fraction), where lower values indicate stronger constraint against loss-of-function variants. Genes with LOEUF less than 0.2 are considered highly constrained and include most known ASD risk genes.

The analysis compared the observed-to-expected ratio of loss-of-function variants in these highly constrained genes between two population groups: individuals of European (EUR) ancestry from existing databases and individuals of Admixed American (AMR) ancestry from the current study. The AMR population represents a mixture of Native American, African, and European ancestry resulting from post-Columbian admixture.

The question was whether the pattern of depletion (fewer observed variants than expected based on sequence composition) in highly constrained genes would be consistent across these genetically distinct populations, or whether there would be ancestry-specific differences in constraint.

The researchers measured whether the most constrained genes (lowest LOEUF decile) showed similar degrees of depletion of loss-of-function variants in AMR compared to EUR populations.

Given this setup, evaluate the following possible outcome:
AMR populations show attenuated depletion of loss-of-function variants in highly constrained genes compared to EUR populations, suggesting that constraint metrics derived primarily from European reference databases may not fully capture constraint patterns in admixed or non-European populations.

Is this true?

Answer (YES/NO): NO